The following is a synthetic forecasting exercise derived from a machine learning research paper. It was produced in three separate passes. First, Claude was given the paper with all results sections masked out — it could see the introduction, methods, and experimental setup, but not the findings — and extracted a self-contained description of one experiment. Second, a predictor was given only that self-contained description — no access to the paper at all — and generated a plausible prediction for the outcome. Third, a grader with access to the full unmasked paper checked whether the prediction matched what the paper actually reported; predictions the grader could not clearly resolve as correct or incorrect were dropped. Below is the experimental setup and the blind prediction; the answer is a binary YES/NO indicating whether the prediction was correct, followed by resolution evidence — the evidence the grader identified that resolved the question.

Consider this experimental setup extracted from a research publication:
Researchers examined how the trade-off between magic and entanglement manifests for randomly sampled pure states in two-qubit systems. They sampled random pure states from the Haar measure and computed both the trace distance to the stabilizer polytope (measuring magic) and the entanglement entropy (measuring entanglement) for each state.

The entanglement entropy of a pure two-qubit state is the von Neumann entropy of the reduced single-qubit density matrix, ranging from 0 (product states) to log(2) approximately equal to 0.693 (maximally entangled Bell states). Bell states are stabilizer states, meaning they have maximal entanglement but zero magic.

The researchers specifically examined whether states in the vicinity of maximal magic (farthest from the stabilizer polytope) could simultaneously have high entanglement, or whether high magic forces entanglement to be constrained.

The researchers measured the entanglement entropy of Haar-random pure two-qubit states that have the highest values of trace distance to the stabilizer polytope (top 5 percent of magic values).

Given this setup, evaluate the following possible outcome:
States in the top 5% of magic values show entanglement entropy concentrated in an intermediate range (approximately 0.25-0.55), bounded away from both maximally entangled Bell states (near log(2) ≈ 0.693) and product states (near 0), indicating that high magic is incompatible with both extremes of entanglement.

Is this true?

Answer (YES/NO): NO